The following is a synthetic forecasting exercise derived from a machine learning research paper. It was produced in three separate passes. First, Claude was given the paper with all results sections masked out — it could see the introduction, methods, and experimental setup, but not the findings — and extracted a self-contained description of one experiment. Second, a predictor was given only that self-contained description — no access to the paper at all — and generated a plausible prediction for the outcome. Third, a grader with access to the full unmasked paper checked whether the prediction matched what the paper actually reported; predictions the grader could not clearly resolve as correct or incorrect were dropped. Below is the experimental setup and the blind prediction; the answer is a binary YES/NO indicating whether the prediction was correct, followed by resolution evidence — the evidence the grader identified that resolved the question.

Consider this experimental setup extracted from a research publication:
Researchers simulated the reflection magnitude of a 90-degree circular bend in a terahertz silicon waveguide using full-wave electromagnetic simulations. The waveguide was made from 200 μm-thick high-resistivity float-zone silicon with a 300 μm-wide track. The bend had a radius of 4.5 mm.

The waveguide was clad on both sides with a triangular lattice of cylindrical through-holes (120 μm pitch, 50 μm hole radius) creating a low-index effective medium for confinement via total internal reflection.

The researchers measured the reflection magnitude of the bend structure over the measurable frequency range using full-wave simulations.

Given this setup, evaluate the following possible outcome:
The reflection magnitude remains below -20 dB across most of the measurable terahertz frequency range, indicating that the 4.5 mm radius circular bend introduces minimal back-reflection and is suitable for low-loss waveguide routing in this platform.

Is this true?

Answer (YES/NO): NO